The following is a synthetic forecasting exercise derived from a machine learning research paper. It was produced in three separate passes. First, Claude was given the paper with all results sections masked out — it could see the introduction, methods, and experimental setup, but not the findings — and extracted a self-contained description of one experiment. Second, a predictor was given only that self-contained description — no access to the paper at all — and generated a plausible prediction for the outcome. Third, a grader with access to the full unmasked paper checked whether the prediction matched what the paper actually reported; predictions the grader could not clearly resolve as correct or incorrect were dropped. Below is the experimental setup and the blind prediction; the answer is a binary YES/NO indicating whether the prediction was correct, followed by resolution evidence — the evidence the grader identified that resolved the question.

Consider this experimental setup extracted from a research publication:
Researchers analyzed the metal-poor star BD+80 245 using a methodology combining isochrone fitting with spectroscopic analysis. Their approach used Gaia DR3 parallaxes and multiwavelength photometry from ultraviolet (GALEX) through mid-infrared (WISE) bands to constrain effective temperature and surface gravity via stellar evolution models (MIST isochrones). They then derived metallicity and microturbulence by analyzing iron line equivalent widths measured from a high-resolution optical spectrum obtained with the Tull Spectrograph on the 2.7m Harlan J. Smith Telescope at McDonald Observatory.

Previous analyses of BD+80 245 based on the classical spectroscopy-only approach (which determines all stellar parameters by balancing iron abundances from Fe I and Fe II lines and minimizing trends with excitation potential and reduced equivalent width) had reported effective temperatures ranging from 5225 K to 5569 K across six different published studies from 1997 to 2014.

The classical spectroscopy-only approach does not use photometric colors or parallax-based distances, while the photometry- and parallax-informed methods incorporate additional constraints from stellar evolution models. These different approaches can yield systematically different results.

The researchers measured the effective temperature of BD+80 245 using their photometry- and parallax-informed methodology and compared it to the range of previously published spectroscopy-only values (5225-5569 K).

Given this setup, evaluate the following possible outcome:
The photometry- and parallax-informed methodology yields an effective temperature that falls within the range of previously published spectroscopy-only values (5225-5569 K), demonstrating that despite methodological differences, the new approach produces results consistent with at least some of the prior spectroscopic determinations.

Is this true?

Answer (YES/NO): NO